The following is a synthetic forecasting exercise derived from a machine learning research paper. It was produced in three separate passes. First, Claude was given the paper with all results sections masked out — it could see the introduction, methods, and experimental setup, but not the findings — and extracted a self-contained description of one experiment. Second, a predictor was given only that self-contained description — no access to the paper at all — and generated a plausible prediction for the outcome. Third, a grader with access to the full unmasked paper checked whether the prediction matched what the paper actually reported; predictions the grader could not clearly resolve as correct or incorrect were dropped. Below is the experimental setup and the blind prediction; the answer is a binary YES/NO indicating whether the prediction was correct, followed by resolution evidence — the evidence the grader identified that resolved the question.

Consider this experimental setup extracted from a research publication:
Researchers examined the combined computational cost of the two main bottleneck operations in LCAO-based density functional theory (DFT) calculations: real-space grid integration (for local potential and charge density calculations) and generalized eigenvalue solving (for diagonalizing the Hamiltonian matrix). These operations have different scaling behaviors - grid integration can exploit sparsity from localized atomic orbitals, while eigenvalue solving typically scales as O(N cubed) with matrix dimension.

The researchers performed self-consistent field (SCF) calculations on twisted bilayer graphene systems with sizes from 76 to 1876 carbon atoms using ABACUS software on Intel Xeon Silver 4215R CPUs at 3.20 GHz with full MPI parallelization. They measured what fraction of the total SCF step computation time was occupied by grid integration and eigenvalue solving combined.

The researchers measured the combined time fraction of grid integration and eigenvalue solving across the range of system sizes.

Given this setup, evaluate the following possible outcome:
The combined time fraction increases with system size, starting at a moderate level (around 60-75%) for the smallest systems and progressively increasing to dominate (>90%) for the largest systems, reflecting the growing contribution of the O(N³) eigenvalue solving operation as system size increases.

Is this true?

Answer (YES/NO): YES